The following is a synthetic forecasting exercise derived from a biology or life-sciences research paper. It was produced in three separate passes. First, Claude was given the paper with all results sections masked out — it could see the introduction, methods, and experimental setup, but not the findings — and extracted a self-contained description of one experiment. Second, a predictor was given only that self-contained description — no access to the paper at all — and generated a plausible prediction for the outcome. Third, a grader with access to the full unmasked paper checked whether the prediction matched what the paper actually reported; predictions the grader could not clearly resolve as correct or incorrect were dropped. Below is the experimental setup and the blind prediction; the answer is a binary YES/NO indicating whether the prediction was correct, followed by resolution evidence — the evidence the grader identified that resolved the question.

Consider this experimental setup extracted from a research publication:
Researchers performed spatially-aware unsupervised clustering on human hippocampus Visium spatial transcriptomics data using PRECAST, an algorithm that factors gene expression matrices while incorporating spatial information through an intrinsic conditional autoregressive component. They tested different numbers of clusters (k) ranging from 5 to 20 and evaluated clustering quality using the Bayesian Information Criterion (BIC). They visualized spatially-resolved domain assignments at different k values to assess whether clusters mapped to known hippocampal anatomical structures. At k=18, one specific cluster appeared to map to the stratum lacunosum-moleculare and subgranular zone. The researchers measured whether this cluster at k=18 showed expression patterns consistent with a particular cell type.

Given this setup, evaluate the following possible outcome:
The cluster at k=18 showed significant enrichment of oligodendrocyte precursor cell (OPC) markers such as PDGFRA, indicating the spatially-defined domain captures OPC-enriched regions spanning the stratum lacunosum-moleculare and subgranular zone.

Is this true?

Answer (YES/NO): NO